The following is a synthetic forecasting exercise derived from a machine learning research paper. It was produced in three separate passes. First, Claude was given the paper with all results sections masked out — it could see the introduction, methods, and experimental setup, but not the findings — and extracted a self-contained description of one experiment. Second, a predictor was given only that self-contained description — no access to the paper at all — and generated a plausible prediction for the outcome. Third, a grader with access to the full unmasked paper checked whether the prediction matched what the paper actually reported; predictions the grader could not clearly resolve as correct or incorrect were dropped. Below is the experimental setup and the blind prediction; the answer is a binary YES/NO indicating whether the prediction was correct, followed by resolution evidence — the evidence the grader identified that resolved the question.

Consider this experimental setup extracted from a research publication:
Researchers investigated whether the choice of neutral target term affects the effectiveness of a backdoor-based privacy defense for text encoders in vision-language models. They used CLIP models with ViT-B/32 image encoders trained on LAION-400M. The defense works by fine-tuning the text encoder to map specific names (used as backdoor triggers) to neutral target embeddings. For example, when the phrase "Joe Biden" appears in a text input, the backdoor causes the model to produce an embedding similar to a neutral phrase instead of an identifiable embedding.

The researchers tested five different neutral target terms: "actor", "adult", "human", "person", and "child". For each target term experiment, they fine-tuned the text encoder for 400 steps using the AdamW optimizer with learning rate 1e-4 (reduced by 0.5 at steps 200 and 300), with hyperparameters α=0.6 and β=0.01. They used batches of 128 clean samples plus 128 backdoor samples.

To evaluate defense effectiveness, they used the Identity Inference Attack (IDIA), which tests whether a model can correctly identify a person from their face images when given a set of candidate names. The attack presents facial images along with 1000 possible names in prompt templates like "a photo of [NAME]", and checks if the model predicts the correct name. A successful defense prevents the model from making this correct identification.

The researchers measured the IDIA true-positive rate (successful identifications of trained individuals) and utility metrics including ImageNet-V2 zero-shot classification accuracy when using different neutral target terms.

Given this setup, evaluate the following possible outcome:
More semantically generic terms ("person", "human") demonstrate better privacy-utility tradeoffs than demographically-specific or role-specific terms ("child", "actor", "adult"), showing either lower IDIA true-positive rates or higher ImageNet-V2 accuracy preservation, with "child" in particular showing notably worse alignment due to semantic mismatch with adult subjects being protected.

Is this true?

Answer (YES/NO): NO